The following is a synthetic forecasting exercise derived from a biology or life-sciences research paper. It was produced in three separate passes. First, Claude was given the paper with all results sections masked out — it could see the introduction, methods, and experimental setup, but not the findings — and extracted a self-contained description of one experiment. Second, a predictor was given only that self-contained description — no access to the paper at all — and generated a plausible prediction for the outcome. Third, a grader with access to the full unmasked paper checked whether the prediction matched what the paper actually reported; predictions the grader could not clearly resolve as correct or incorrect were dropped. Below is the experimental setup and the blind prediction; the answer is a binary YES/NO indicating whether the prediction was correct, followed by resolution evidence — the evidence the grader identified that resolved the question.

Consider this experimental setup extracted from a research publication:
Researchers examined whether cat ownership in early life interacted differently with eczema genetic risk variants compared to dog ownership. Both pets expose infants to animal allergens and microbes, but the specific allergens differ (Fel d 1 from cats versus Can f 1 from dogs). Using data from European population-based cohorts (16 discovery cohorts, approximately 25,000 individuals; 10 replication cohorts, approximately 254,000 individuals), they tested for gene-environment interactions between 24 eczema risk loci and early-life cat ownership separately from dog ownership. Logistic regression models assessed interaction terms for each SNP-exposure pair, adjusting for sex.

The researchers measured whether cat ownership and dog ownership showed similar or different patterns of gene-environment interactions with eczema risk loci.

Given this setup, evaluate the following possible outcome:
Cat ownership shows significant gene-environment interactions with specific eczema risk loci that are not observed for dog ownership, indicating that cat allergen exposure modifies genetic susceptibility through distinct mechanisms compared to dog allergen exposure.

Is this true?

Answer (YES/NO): NO